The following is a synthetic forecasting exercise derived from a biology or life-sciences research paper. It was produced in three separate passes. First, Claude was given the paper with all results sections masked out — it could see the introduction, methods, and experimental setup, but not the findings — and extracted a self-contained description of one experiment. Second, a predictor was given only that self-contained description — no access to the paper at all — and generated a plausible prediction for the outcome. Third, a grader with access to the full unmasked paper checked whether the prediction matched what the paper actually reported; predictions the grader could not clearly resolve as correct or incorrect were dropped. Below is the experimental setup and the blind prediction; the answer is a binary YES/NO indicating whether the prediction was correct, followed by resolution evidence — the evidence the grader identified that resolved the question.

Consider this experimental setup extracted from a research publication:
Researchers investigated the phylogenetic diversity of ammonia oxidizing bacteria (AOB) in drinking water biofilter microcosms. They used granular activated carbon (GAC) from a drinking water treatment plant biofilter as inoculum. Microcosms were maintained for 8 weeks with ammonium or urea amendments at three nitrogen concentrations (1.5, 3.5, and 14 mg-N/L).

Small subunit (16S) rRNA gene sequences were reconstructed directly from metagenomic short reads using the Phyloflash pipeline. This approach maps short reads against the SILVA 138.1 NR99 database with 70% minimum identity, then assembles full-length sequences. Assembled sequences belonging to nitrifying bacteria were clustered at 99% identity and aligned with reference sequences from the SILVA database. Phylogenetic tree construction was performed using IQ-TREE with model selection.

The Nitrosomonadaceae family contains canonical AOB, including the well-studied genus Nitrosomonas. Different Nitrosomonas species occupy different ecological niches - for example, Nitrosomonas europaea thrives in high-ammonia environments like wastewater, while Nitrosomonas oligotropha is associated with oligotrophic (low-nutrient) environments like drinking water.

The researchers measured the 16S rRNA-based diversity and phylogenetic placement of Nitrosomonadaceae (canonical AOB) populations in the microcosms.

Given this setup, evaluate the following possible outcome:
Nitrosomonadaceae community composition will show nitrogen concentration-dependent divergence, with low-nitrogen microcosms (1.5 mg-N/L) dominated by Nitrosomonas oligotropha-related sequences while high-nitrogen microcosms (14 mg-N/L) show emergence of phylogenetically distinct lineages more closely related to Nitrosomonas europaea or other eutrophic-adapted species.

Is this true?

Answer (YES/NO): NO